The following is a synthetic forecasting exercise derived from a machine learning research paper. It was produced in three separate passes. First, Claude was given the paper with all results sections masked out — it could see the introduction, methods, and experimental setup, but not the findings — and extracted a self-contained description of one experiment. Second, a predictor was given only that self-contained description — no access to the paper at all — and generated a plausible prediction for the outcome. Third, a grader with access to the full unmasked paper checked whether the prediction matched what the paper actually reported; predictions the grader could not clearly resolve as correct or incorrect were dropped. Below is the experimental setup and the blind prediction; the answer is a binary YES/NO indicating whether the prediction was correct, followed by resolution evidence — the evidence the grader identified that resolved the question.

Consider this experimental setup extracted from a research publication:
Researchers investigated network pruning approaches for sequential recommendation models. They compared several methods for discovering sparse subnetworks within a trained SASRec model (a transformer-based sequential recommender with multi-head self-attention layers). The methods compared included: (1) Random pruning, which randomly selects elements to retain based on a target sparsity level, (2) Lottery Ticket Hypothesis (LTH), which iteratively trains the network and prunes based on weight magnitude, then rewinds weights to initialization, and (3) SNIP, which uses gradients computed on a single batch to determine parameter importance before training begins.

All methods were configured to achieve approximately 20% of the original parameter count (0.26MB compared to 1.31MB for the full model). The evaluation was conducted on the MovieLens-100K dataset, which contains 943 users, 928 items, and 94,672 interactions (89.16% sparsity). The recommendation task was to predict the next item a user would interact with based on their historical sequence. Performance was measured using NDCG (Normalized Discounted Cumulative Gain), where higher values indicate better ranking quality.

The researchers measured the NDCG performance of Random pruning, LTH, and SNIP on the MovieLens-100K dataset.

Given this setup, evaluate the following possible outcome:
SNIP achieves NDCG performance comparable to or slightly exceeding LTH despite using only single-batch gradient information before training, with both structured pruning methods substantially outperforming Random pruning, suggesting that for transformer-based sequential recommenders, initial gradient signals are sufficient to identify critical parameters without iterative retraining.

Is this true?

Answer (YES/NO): NO